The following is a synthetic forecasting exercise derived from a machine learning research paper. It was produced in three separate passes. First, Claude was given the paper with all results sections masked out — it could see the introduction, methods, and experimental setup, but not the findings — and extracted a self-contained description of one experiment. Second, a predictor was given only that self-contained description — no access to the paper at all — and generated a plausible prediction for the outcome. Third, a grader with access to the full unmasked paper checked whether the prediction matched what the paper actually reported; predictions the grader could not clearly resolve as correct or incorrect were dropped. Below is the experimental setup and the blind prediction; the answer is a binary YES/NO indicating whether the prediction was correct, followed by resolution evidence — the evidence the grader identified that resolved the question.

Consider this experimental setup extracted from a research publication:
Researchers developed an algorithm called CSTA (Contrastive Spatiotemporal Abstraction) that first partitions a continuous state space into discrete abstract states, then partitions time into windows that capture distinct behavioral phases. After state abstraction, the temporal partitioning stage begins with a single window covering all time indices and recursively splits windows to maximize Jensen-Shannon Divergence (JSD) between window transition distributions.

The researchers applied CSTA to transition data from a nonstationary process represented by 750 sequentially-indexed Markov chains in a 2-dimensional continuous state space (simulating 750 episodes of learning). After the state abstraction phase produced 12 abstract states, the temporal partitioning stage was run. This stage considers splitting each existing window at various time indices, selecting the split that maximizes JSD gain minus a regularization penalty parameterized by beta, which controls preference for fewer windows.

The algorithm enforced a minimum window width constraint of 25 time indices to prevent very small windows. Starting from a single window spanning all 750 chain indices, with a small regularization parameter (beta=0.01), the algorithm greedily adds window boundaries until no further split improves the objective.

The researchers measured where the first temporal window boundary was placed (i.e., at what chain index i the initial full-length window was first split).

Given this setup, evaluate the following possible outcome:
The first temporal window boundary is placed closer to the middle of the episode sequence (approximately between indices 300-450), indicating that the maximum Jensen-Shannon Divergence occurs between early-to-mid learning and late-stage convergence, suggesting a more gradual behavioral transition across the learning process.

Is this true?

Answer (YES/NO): YES